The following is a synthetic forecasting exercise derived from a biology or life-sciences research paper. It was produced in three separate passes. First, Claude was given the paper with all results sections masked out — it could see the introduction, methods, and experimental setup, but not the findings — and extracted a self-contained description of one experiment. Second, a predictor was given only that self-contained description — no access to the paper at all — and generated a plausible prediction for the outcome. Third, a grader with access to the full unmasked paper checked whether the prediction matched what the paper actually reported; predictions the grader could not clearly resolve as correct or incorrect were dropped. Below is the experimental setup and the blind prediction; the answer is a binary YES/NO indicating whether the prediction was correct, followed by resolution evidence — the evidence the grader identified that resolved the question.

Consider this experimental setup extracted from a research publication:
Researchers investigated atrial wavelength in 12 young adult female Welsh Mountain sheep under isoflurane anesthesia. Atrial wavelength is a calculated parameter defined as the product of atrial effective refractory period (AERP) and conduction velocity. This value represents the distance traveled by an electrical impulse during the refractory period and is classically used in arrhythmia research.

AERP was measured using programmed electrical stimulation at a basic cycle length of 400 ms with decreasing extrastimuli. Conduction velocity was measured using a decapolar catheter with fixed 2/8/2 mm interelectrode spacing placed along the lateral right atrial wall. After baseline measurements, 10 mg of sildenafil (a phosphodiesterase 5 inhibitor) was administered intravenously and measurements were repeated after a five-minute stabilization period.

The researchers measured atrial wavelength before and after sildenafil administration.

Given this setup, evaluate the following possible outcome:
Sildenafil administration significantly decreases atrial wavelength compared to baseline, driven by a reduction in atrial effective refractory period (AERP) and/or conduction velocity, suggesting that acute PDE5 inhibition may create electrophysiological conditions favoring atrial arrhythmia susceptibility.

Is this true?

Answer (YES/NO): NO